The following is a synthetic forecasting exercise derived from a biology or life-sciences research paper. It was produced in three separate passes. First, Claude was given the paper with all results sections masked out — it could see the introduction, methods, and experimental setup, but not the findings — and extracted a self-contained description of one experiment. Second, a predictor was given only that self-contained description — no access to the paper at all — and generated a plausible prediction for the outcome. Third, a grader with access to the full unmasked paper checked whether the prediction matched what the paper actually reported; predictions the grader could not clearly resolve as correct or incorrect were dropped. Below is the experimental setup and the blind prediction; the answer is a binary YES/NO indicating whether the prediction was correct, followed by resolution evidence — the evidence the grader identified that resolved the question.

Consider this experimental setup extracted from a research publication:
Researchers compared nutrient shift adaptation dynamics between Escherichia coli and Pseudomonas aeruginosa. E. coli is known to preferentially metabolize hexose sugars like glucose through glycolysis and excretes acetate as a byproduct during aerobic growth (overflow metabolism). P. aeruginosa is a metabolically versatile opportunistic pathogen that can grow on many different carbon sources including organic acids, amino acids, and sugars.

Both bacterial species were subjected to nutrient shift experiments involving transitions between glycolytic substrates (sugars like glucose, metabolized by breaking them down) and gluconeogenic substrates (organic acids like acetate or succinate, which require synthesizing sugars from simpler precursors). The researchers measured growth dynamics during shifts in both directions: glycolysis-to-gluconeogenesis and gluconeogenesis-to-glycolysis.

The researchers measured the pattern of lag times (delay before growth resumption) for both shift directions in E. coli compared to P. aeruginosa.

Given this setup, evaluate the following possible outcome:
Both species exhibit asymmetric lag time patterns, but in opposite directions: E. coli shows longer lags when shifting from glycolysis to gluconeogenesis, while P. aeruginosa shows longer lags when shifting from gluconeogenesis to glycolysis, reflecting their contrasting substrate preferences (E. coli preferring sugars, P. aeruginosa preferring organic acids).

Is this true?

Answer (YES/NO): YES